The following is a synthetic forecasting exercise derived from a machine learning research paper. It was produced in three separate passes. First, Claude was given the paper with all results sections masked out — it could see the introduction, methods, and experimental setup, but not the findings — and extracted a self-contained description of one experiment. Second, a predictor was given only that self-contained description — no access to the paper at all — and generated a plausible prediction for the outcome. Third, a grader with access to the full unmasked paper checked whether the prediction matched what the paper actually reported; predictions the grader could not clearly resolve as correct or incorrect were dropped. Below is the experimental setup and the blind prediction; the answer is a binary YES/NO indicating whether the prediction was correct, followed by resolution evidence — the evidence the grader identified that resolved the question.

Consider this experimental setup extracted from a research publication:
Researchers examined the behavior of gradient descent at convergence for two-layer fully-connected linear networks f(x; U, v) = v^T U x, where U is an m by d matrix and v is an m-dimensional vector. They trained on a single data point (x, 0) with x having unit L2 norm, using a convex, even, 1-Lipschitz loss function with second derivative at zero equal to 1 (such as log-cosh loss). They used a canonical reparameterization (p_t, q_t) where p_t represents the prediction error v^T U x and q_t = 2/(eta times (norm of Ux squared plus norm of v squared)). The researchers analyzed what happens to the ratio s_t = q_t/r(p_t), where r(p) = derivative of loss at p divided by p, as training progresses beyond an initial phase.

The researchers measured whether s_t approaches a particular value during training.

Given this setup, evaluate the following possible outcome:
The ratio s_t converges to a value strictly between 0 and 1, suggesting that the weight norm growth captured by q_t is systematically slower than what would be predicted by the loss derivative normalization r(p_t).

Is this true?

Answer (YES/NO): NO